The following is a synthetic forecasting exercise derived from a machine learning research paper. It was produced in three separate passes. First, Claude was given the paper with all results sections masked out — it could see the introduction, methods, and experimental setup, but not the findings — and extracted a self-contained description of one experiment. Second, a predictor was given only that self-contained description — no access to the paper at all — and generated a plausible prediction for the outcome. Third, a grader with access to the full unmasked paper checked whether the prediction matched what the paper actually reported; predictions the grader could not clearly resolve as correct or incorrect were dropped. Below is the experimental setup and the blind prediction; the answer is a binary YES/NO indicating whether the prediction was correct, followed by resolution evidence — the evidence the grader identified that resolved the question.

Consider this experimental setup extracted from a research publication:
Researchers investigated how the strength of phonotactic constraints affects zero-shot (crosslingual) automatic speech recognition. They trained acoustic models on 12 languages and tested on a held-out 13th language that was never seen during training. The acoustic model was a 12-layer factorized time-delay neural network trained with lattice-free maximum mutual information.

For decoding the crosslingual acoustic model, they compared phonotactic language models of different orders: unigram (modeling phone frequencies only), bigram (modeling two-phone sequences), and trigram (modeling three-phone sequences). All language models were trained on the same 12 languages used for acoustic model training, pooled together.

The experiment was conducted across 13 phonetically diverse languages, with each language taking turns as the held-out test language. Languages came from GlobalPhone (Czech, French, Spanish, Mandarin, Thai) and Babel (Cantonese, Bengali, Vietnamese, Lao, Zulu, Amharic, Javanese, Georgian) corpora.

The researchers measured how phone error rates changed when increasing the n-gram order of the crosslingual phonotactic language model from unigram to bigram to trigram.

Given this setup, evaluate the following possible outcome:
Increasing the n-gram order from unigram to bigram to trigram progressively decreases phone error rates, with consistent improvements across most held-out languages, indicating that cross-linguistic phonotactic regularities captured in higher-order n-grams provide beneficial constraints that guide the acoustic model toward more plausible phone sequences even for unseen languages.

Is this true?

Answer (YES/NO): NO